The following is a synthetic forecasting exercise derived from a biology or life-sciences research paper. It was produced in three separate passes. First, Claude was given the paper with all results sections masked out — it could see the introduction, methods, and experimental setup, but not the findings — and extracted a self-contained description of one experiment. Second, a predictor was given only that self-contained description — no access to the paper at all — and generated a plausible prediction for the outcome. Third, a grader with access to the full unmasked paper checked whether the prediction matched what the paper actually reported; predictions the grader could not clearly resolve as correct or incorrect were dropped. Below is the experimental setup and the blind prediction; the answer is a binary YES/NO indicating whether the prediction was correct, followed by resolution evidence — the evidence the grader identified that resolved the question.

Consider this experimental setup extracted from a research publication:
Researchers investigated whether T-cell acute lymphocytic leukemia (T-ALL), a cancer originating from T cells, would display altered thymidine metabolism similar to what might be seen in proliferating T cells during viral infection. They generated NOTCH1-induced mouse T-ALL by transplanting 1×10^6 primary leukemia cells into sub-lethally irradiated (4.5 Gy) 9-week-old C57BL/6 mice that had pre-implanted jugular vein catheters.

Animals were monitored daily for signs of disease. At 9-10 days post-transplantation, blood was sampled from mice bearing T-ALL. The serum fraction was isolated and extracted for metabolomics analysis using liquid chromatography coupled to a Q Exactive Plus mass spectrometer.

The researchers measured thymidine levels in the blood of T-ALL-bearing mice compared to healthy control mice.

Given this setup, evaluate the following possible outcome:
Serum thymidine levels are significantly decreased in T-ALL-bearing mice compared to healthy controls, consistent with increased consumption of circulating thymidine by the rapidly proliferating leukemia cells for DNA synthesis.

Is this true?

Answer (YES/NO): NO